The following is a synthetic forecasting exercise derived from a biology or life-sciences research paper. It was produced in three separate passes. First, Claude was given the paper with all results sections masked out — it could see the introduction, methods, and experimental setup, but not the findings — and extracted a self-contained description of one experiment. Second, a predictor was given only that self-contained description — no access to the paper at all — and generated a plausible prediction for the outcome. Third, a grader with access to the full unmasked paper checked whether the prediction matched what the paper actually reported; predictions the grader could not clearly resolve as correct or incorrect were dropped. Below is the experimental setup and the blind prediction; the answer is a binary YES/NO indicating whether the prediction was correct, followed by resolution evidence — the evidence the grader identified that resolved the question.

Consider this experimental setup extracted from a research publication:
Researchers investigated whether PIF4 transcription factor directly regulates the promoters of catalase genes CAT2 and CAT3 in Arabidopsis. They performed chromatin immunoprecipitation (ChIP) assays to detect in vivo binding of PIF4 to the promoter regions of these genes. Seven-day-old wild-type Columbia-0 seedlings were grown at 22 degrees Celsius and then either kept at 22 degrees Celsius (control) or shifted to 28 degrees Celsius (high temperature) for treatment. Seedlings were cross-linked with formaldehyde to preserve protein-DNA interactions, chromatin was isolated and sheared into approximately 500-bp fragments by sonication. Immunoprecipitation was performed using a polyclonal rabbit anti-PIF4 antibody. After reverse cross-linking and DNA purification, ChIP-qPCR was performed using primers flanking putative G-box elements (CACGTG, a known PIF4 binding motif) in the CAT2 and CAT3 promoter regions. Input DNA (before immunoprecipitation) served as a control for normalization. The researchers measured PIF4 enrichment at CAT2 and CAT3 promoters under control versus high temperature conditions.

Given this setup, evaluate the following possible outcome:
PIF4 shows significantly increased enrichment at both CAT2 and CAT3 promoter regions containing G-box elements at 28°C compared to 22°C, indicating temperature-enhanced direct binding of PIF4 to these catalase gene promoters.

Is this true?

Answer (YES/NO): YES